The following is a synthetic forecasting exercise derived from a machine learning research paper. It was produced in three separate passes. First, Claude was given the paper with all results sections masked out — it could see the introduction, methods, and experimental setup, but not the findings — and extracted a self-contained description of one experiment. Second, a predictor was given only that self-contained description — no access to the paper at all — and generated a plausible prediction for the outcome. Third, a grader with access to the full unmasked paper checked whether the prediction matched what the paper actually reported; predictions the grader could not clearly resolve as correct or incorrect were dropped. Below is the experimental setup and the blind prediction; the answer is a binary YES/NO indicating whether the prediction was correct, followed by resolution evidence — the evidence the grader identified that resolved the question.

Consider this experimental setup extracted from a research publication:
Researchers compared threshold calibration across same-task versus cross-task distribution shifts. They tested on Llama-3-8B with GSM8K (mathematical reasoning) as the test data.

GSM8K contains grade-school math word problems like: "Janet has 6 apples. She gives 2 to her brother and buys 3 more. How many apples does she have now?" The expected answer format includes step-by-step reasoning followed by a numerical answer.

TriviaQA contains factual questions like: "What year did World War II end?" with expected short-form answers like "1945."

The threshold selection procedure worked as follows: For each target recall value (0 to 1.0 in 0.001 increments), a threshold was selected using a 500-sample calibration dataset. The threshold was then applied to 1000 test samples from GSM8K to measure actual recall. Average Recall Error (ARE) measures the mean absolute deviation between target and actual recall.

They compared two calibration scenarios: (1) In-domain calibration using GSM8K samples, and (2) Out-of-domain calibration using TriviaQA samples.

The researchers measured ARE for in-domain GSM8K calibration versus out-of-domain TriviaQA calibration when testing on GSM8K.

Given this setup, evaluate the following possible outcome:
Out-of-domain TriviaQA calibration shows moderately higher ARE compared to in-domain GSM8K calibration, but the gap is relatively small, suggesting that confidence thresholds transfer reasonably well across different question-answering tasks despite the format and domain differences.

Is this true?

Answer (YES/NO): NO